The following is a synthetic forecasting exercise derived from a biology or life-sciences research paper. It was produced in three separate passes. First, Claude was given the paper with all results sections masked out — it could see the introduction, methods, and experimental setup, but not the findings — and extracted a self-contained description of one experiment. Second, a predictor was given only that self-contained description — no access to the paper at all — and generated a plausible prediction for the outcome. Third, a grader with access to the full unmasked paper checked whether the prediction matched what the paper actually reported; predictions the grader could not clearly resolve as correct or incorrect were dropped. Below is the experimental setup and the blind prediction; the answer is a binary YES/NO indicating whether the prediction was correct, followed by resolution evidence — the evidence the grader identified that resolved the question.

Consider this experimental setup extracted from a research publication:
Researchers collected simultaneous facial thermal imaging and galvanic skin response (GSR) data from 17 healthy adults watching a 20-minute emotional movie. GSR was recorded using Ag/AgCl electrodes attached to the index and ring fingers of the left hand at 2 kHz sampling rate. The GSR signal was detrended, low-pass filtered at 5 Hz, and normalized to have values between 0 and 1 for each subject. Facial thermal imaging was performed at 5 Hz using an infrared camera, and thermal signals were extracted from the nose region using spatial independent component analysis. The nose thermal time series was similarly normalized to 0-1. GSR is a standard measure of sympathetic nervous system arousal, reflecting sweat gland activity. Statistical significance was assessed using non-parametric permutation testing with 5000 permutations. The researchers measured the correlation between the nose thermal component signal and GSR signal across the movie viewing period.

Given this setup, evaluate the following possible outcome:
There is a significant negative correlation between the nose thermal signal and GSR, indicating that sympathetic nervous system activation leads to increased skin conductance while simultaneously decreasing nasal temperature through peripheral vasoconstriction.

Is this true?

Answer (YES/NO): YES